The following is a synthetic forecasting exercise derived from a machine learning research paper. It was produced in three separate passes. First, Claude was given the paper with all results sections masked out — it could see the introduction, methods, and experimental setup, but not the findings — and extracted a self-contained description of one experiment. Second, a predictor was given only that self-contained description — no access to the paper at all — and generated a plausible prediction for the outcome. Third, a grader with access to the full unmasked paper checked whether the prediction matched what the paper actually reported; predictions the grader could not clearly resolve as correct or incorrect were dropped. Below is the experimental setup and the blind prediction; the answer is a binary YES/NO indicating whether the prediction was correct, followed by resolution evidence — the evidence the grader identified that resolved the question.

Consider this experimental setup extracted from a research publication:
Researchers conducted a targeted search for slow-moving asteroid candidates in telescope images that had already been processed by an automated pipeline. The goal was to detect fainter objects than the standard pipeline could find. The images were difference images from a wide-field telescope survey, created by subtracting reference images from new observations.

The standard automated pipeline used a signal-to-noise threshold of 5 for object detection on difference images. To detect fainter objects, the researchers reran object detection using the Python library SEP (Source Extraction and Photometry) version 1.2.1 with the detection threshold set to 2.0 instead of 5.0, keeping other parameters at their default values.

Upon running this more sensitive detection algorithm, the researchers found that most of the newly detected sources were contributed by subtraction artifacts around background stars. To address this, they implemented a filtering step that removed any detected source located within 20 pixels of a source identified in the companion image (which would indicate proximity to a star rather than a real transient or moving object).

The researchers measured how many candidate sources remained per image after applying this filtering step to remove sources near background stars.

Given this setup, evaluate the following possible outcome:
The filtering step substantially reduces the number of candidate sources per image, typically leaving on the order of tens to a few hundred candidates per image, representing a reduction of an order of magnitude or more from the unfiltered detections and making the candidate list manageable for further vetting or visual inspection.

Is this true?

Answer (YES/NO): YES